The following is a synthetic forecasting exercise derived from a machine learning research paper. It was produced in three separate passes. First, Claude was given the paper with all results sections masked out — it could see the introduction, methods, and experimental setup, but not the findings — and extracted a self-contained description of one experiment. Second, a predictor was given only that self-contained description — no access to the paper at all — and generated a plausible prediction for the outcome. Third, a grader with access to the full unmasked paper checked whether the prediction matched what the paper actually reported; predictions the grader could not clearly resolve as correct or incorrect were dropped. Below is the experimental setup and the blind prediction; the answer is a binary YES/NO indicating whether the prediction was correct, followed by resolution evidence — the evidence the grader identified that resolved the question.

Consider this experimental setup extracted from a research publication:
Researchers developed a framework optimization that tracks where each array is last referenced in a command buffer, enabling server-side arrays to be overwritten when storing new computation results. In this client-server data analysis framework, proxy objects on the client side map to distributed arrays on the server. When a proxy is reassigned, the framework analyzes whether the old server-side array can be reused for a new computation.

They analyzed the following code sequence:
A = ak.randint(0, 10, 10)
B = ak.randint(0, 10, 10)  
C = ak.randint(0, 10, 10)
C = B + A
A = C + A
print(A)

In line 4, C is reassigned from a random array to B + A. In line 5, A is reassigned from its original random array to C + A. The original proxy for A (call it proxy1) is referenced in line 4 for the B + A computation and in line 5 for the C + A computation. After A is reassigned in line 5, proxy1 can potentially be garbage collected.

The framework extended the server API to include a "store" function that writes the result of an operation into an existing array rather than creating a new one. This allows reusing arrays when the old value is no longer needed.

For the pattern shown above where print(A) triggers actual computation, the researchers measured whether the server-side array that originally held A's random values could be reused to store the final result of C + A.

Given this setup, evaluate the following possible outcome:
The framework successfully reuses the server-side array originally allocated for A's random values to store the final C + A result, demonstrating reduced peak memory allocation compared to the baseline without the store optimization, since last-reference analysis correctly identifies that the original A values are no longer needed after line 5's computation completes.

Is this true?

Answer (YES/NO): YES